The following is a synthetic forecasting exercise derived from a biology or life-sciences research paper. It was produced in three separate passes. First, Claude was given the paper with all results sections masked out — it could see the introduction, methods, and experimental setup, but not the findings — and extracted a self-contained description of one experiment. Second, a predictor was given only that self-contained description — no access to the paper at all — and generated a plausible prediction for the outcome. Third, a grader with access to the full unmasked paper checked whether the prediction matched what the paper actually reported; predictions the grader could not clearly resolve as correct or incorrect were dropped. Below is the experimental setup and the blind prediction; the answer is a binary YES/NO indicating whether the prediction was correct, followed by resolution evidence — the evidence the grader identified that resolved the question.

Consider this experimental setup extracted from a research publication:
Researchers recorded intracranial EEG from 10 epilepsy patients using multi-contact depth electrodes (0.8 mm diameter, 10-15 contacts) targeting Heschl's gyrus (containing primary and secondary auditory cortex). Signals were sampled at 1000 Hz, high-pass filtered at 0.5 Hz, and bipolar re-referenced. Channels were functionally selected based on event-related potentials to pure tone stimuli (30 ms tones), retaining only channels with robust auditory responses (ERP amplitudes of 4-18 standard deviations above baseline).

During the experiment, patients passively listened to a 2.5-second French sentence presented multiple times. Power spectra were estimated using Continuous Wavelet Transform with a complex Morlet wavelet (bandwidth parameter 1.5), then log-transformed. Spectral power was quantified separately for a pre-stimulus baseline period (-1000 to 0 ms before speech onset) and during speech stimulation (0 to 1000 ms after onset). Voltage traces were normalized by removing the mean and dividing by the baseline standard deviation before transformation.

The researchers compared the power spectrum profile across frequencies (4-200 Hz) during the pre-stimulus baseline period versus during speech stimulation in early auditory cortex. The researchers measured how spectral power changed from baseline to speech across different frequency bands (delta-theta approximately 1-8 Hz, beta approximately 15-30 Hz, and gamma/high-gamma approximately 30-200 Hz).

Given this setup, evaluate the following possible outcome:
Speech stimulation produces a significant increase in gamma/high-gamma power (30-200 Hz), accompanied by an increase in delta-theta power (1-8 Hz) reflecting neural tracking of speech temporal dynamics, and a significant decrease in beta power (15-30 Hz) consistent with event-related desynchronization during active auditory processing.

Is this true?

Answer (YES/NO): YES